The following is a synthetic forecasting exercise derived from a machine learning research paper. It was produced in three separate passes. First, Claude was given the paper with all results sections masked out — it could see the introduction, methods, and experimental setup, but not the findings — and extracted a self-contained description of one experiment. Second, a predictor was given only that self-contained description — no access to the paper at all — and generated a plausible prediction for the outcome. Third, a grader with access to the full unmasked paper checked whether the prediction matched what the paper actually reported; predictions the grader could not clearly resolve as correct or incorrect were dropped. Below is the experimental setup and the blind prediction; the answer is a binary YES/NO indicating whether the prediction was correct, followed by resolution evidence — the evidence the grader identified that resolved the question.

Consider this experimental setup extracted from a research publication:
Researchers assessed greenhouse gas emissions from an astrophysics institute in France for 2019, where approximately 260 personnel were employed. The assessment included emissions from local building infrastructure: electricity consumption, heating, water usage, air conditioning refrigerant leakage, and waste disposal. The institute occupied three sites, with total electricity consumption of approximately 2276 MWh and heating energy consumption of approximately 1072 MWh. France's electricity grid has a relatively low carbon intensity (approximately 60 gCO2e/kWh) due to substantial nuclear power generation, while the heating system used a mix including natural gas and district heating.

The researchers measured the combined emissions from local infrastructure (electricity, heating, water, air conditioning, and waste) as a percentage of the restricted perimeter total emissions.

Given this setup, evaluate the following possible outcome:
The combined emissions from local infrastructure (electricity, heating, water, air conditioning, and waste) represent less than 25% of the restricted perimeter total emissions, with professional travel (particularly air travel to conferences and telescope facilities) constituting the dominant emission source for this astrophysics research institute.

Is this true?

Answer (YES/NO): NO